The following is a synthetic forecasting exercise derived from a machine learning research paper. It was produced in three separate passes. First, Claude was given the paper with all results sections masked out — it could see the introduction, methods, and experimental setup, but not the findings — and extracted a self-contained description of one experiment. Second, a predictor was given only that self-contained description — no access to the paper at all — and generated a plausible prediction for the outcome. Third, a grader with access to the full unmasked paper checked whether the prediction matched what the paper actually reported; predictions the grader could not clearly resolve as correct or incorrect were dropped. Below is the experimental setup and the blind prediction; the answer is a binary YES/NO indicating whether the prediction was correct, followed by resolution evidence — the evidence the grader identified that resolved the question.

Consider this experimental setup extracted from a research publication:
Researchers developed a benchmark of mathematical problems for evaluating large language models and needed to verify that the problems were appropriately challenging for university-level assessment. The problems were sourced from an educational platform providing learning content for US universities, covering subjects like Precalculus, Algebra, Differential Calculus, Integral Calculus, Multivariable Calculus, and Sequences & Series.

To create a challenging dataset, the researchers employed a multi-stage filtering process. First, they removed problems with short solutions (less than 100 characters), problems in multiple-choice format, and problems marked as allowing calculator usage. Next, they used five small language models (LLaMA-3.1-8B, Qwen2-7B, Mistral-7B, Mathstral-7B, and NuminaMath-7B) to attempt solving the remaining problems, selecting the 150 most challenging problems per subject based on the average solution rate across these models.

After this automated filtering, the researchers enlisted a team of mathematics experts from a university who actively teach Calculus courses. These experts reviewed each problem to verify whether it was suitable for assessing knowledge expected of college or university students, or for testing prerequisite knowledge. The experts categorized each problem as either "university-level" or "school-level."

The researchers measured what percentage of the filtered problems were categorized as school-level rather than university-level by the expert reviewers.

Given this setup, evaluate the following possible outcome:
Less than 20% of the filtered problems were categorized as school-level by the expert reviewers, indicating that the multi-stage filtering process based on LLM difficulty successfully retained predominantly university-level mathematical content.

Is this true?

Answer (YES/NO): YES